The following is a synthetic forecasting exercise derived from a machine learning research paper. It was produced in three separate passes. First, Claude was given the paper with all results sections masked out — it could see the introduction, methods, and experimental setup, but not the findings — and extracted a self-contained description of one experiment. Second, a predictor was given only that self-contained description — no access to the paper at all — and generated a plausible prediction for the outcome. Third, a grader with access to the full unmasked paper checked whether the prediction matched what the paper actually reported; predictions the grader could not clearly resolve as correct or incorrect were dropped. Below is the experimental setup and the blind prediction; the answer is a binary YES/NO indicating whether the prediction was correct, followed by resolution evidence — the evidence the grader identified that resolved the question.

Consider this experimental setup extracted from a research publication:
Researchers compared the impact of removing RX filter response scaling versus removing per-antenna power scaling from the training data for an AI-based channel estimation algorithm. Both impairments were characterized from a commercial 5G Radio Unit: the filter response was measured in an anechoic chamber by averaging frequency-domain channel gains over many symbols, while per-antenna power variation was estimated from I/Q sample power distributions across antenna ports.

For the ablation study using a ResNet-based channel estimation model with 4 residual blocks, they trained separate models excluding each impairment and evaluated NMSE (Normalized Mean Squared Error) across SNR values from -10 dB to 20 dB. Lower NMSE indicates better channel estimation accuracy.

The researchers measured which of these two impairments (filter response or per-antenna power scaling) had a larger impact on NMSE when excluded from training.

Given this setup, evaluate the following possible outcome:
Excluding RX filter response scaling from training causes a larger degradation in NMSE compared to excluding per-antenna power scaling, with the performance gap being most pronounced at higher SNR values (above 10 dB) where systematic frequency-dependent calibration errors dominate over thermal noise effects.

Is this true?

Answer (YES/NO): NO